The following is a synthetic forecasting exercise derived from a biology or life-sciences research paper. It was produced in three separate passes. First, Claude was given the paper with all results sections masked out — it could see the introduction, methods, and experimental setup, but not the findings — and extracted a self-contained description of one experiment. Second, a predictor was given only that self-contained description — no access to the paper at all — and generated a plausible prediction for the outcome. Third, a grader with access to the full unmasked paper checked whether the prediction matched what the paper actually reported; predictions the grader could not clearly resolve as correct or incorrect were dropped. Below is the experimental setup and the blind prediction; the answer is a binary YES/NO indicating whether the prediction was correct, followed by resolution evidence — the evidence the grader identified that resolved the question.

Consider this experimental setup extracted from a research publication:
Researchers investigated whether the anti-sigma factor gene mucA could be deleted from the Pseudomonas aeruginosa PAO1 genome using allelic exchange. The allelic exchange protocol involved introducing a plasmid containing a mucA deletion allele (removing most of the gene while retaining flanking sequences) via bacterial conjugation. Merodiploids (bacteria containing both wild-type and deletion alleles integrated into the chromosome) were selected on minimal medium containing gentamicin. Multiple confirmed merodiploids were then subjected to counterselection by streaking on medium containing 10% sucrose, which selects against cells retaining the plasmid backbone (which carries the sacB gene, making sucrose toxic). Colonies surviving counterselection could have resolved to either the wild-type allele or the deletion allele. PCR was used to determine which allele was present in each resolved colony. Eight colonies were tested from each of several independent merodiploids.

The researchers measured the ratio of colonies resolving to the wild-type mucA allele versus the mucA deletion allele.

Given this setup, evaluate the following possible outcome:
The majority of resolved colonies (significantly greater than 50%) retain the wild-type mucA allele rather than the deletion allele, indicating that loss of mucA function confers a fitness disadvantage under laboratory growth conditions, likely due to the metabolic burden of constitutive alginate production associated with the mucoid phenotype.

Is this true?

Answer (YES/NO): NO